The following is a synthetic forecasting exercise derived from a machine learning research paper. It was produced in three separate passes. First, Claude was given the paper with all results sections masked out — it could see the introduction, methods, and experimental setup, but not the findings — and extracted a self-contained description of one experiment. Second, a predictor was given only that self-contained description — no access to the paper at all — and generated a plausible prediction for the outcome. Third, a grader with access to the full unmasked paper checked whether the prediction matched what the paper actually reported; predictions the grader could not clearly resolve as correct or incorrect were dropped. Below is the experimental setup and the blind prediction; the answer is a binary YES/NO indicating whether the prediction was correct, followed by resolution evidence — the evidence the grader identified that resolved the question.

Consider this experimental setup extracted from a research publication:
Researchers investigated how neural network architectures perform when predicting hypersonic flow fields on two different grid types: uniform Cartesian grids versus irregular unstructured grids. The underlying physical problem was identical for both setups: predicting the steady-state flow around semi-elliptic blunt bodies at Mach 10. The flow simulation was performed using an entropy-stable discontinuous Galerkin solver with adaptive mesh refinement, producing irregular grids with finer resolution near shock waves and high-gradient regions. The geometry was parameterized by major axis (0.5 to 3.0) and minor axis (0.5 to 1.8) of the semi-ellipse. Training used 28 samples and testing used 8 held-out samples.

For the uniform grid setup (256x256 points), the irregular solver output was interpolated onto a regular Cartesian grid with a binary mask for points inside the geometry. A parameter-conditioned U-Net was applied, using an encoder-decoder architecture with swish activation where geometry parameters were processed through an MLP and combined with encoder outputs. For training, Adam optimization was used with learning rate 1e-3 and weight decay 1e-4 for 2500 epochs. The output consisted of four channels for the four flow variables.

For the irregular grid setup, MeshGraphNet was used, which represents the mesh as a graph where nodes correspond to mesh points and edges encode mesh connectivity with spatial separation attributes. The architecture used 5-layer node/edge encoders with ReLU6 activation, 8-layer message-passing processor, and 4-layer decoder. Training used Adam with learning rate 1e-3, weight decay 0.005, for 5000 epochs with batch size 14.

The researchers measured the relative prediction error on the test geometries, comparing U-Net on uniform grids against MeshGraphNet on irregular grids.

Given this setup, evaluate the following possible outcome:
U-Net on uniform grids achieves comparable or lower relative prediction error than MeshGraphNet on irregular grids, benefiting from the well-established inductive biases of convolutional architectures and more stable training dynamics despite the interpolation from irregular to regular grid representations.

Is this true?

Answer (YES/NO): YES